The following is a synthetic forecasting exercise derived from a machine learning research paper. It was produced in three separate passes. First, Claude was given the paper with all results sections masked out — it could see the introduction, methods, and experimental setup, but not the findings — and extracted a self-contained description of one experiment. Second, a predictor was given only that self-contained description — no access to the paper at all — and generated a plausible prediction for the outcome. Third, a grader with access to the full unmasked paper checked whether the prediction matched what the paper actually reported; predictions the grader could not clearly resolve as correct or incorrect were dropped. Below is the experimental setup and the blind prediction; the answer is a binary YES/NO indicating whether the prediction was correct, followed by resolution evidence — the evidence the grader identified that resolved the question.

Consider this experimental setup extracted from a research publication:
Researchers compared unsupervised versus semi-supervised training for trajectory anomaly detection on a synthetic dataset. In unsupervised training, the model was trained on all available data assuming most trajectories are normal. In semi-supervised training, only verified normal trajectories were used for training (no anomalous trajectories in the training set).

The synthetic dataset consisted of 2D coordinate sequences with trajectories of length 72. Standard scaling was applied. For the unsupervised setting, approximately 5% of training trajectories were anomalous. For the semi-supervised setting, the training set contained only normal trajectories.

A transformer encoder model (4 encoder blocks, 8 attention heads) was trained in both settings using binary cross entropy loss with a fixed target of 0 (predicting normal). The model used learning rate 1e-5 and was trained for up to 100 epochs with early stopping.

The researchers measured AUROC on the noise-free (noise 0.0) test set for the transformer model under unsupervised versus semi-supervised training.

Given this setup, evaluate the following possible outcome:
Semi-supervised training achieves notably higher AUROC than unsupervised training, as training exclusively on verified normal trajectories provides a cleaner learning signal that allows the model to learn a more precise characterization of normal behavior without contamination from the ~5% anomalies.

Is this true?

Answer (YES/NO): NO